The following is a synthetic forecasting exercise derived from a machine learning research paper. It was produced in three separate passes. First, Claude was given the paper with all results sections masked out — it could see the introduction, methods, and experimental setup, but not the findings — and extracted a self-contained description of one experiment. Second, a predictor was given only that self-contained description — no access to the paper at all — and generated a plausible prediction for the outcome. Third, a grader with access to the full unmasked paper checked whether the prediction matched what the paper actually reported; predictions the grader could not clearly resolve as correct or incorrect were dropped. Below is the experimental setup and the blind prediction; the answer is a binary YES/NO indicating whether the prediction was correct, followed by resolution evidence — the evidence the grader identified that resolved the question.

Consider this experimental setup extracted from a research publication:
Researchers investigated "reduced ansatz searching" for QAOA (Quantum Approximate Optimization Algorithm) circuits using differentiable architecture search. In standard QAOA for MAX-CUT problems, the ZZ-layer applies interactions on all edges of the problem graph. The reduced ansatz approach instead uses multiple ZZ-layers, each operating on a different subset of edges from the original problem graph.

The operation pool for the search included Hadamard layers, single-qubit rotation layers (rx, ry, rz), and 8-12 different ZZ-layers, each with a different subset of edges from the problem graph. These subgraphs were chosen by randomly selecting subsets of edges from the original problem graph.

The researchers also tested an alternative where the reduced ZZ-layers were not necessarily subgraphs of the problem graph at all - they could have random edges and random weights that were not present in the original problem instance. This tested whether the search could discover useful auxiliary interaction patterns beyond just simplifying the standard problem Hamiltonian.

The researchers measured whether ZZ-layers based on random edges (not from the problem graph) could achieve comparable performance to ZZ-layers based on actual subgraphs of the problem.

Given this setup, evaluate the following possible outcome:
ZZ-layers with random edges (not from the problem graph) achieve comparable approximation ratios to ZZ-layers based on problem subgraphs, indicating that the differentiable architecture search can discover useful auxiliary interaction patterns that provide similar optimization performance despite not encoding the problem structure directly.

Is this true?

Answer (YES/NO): YES